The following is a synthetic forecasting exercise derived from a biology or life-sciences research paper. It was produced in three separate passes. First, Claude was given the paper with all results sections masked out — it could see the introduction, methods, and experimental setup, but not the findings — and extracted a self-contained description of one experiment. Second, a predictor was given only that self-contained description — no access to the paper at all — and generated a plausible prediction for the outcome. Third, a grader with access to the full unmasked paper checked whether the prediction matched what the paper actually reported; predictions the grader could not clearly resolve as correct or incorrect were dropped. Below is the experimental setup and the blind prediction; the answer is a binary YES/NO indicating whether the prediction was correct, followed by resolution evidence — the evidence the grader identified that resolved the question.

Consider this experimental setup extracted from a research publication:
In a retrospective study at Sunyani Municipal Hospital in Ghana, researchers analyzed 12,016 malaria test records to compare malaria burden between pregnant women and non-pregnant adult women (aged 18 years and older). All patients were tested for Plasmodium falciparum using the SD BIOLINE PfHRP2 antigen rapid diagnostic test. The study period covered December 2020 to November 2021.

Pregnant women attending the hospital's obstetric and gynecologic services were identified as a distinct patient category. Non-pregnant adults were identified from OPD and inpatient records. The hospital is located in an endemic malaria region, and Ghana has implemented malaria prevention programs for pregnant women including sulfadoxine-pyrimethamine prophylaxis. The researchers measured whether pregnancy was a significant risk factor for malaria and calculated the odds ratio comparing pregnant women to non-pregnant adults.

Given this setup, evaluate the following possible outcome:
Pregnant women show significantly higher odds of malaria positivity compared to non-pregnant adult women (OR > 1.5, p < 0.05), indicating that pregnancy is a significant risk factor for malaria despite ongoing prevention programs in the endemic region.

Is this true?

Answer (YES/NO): YES